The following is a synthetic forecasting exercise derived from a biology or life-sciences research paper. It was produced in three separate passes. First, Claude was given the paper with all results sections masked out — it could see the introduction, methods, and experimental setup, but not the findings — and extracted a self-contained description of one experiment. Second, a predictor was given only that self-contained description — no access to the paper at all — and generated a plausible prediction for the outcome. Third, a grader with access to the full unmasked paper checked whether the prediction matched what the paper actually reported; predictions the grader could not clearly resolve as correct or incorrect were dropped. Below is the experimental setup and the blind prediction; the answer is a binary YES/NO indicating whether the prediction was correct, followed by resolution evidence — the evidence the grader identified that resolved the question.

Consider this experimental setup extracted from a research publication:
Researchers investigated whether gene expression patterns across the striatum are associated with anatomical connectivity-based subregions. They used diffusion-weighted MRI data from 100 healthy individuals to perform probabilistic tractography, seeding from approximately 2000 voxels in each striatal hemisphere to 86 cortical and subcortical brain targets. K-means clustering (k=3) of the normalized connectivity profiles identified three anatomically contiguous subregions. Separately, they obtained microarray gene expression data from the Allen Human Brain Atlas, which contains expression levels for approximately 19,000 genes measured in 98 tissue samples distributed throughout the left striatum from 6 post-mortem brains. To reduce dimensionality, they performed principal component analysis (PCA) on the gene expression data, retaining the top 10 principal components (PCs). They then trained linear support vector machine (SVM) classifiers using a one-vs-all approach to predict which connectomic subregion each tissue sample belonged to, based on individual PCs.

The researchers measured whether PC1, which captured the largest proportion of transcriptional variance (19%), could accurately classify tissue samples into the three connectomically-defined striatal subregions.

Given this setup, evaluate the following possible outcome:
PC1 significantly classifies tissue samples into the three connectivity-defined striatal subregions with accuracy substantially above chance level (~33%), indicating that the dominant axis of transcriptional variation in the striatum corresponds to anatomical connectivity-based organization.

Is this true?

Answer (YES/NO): NO